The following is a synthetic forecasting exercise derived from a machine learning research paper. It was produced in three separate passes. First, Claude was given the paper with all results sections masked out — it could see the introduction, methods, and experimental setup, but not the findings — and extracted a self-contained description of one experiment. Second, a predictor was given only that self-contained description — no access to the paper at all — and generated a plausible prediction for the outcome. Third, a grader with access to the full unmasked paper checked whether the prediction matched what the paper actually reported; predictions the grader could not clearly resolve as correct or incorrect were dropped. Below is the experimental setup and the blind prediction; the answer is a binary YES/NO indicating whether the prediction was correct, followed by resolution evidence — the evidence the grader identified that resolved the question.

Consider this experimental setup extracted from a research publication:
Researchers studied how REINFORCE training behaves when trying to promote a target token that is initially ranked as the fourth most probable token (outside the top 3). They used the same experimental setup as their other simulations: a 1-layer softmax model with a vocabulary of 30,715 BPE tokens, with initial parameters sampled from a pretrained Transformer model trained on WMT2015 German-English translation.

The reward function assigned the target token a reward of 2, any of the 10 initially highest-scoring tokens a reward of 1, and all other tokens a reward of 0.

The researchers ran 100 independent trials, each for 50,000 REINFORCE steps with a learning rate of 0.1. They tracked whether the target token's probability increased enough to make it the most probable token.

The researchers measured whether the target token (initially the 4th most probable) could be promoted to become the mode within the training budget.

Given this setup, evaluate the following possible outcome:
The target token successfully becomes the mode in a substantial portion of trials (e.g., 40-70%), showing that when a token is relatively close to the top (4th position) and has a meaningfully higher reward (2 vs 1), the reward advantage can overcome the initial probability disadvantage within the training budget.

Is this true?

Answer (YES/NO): NO